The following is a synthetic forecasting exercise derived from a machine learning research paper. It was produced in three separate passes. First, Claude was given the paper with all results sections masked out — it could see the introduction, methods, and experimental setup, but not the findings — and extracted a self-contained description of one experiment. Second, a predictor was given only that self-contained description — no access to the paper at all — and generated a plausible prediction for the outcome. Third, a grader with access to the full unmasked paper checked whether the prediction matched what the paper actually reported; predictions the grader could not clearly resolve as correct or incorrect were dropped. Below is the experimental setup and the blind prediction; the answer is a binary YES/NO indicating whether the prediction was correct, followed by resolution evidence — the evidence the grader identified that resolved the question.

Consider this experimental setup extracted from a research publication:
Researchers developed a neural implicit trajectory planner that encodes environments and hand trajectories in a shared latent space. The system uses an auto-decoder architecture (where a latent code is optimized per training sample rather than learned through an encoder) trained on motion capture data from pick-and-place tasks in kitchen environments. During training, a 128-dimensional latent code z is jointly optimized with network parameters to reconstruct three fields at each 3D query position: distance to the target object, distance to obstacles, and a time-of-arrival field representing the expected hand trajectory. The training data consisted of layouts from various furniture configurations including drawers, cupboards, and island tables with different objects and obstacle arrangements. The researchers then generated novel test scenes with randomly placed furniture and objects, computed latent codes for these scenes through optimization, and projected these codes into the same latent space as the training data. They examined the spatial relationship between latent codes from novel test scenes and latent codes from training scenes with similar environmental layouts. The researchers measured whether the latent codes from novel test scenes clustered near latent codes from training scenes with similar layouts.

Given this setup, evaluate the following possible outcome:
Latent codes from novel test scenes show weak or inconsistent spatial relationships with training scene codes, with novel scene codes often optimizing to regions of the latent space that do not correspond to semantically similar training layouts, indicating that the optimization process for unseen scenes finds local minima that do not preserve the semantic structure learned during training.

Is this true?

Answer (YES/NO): NO